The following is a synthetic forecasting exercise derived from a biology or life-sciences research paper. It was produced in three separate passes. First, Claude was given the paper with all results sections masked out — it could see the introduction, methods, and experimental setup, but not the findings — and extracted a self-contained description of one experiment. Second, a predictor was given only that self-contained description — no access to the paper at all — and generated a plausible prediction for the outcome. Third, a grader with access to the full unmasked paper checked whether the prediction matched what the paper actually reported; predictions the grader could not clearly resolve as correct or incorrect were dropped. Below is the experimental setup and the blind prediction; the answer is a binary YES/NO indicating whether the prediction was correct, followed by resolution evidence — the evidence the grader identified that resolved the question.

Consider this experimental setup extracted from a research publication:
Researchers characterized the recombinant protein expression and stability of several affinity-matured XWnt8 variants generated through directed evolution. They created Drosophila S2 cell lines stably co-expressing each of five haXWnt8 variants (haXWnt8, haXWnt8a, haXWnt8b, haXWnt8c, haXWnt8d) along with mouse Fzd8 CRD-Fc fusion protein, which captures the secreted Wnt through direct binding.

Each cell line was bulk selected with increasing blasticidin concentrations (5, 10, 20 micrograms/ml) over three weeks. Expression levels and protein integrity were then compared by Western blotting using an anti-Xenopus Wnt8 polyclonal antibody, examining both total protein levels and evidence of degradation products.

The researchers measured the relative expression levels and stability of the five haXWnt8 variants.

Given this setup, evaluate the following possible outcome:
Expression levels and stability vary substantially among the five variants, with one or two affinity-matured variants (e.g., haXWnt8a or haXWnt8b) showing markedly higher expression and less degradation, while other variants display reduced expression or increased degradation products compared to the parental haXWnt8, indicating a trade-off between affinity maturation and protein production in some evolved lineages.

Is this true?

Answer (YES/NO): NO